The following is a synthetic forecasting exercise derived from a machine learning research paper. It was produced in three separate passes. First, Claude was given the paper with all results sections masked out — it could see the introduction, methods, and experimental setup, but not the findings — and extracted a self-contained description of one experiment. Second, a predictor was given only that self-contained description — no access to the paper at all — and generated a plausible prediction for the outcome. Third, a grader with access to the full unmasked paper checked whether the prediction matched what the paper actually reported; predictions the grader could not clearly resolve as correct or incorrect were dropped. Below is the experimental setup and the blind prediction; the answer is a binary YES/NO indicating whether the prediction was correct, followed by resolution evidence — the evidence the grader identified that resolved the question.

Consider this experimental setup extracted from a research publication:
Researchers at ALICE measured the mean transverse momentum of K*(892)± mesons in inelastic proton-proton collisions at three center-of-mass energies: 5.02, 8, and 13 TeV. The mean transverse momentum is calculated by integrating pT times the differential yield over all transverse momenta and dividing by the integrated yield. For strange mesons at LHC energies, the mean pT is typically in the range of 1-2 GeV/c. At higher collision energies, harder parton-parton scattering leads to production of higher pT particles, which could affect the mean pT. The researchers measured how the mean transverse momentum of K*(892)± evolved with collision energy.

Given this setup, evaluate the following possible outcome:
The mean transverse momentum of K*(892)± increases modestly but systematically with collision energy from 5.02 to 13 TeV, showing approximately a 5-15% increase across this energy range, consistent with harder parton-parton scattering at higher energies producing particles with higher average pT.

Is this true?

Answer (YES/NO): YES